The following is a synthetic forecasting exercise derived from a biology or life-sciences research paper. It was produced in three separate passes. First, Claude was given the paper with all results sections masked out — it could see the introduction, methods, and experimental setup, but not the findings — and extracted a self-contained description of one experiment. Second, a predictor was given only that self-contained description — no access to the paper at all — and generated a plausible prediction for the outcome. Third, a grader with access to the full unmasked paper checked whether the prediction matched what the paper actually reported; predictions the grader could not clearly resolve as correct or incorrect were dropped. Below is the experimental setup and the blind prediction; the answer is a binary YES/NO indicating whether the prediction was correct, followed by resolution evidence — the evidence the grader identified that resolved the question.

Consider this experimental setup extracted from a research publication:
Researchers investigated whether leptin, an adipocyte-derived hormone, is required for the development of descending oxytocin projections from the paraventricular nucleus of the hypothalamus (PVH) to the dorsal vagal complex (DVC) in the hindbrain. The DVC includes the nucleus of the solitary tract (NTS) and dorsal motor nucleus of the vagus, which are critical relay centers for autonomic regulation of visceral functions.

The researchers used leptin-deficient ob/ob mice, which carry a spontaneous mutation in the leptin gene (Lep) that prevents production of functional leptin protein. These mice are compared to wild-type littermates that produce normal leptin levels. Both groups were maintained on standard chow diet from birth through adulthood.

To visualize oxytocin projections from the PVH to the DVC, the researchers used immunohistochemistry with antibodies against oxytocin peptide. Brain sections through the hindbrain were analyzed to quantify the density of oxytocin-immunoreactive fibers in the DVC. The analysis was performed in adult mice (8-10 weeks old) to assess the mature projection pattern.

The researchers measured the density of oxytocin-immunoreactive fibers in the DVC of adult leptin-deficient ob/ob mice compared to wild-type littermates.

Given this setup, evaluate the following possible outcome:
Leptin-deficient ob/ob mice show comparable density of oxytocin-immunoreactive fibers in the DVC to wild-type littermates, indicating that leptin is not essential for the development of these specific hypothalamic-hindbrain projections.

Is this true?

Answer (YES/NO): NO